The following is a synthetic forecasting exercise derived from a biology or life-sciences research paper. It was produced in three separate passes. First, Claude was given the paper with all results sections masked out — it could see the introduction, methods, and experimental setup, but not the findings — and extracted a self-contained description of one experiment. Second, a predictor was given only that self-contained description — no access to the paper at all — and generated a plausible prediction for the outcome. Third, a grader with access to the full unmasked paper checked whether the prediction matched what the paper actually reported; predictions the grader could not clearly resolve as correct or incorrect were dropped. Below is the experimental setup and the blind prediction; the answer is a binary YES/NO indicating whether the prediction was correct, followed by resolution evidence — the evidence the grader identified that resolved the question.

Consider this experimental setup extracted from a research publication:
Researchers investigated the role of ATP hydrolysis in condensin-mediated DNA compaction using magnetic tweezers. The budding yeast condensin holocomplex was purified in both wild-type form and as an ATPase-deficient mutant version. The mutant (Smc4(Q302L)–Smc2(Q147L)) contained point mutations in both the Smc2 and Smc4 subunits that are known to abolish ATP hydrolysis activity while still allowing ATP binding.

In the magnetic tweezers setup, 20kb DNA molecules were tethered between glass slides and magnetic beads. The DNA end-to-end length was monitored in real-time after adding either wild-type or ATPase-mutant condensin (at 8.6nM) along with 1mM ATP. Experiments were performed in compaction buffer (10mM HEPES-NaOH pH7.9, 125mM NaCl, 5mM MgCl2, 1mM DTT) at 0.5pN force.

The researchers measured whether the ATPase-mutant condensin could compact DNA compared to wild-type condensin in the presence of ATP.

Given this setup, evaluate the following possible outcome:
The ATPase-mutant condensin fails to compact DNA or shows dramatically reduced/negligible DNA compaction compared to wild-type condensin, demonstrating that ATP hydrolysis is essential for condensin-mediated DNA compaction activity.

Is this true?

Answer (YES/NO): YES